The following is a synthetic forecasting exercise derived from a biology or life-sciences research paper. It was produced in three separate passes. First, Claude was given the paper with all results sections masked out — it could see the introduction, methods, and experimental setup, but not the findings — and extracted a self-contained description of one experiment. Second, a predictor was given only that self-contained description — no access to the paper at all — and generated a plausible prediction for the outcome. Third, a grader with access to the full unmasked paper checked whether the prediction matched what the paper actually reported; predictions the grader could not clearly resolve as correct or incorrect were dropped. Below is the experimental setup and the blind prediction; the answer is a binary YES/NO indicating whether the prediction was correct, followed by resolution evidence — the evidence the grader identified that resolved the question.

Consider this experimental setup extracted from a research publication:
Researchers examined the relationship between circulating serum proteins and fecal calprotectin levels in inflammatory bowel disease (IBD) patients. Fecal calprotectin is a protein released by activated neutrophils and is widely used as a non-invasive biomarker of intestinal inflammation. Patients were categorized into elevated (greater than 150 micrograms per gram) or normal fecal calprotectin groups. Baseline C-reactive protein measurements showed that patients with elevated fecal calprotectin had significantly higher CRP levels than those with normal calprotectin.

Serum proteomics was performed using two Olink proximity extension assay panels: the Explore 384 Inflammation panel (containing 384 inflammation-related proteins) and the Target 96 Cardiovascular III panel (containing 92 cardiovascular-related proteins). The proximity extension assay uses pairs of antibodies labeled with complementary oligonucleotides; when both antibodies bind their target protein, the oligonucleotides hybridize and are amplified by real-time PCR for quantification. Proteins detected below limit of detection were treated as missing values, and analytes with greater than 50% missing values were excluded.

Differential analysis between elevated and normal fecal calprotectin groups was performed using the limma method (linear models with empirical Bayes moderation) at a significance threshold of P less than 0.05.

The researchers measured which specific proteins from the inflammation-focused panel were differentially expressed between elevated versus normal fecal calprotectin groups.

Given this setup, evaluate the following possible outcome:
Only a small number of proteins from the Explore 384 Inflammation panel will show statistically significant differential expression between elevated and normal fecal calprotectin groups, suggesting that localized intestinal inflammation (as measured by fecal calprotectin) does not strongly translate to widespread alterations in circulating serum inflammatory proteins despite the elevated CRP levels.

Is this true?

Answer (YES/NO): NO